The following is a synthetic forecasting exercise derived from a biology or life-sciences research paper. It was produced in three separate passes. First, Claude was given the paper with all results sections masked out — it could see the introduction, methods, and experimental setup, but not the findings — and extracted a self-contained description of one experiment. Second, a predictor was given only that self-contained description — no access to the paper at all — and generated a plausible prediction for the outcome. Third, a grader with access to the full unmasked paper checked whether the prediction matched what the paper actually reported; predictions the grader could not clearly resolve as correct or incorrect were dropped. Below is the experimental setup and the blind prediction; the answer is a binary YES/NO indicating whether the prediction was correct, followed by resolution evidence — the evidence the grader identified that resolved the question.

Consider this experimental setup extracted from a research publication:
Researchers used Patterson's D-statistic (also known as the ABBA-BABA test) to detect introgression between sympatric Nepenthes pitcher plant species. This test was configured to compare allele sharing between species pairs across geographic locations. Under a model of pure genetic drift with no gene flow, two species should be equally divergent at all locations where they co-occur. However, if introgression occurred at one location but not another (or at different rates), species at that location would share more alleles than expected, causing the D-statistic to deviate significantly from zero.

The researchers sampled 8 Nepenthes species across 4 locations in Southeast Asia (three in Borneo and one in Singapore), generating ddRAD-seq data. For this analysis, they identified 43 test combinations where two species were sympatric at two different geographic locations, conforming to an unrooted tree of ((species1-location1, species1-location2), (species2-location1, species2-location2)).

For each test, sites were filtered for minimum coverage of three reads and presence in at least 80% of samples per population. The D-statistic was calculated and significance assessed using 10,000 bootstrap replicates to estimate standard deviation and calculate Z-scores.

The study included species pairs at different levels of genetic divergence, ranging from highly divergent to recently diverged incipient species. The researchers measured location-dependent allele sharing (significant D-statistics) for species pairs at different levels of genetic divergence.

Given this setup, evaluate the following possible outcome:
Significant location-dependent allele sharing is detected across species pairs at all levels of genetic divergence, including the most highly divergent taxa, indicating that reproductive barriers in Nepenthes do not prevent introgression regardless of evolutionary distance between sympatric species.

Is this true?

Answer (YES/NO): NO